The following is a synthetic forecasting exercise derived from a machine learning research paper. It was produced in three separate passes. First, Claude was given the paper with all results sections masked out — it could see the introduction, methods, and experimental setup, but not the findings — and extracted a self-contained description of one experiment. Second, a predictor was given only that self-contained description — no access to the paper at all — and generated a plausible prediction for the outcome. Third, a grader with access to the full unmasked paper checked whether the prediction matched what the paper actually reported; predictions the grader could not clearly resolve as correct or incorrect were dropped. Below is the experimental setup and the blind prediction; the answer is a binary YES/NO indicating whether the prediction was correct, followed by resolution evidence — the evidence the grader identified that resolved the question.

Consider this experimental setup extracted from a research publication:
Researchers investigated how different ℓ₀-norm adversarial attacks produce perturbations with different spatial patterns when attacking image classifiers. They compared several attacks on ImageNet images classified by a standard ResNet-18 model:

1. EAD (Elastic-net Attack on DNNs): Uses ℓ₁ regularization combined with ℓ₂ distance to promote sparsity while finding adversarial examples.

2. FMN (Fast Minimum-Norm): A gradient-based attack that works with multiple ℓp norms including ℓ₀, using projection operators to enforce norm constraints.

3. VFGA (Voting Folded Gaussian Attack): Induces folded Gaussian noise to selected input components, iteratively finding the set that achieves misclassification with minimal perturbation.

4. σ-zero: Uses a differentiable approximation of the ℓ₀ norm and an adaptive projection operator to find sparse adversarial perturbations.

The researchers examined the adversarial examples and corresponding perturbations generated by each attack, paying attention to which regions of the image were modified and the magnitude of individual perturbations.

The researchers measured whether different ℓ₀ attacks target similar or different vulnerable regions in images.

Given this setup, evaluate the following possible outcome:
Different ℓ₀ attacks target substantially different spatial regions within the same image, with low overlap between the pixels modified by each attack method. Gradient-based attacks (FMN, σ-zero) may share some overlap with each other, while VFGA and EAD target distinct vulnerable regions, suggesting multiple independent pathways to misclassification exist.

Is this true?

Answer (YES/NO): NO